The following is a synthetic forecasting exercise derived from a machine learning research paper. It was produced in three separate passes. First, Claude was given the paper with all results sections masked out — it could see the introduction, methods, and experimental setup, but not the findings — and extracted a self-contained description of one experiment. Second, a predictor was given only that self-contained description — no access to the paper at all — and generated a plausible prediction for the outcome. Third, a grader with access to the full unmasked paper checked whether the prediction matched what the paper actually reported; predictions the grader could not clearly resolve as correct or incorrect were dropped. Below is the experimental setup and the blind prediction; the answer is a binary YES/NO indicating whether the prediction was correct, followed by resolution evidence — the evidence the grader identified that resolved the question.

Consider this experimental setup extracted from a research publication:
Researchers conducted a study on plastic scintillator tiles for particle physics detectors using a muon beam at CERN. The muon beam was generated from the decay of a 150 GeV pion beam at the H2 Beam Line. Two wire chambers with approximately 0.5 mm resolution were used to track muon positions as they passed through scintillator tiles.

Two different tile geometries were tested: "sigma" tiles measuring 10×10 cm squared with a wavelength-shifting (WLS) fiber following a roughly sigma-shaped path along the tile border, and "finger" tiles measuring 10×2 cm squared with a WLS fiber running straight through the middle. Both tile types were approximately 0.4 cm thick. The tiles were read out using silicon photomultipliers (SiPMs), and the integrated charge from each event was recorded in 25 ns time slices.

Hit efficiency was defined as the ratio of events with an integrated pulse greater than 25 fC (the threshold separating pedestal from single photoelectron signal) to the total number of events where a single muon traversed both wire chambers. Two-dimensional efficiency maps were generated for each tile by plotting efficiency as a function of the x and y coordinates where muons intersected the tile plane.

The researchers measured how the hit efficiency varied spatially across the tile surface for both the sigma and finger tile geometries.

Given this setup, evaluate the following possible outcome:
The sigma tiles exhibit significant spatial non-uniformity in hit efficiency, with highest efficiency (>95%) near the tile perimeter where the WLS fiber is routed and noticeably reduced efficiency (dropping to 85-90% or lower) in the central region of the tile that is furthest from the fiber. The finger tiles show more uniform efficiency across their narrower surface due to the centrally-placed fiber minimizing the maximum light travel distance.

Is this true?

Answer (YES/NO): NO